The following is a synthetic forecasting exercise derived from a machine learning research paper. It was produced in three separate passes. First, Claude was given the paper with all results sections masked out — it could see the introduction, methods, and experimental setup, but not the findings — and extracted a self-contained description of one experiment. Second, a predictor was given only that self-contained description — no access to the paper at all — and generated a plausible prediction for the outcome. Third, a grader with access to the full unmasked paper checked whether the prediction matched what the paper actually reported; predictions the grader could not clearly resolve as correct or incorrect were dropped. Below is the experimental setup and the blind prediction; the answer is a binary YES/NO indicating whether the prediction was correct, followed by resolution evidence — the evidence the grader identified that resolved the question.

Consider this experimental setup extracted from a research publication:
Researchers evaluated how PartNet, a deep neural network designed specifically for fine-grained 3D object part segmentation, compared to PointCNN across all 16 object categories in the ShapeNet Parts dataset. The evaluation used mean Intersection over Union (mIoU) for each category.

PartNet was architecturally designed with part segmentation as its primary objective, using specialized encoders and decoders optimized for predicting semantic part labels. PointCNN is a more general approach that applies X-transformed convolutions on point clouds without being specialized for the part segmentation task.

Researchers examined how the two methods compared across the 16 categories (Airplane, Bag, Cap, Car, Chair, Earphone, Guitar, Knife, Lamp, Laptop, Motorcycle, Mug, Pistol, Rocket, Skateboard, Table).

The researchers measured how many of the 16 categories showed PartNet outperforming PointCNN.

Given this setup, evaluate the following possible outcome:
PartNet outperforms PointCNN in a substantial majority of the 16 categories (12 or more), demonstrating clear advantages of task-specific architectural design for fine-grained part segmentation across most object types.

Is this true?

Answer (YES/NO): NO